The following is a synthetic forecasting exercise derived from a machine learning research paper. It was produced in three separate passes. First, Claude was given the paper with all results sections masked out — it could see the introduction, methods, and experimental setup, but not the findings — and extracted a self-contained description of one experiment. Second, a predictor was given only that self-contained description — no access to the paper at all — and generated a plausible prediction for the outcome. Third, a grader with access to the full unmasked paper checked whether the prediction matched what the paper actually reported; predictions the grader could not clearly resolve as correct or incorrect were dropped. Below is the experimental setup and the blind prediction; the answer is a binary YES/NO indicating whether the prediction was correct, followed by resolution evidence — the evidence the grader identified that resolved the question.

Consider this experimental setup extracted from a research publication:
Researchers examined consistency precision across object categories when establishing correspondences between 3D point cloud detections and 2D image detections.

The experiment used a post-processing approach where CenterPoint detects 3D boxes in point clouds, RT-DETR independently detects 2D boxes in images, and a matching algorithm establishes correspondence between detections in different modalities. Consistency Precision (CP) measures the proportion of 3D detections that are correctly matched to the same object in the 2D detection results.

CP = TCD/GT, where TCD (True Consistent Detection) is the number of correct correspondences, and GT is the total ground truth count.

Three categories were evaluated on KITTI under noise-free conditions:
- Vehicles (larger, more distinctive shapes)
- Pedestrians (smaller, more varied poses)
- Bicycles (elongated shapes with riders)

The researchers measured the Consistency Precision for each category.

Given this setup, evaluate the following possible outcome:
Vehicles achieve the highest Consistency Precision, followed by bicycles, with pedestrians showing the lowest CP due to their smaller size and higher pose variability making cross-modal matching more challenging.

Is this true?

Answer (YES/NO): NO